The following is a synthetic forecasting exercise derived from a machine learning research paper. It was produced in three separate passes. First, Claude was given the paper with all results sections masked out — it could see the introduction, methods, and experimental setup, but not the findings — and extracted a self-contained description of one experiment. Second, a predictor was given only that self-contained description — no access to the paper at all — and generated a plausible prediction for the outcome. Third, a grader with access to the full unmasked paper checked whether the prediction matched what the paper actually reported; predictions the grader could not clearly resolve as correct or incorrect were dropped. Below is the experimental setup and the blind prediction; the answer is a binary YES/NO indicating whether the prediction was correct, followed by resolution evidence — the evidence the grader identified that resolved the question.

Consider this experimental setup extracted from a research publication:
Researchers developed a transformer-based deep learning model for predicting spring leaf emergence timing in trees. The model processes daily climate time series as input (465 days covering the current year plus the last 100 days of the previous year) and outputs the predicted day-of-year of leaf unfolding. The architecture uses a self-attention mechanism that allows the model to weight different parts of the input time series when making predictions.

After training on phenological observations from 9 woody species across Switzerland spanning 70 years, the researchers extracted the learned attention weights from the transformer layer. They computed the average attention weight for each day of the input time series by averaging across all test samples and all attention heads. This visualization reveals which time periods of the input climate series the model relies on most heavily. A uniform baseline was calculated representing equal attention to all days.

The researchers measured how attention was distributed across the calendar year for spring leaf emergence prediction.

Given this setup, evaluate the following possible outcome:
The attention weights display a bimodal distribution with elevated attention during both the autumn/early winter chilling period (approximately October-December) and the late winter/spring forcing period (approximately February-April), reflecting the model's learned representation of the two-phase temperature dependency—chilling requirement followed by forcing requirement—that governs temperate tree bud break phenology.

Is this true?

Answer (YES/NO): NO